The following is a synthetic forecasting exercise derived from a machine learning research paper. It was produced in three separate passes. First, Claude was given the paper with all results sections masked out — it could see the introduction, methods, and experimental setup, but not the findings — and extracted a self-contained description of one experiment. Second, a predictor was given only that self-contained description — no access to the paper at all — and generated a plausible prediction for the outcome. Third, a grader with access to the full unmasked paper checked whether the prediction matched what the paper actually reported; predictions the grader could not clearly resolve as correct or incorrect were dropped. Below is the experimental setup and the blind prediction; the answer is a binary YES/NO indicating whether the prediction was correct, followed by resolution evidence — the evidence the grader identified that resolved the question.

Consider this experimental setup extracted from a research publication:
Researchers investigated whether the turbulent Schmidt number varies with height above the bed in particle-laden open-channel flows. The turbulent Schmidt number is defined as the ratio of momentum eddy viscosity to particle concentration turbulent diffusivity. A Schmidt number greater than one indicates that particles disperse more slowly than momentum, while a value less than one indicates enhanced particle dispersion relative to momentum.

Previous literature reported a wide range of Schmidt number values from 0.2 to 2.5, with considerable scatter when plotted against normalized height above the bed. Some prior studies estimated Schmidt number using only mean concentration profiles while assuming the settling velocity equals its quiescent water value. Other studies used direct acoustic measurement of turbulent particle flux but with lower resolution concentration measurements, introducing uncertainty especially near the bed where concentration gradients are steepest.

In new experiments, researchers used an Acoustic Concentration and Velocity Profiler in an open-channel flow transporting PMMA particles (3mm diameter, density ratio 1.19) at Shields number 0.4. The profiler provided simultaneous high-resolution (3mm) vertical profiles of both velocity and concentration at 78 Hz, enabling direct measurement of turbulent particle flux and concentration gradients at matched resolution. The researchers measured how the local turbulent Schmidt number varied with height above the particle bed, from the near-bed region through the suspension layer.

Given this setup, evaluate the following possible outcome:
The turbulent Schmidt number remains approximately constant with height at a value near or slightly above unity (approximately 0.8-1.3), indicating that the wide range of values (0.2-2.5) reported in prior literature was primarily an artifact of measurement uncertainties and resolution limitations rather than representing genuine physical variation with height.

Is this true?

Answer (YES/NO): NO